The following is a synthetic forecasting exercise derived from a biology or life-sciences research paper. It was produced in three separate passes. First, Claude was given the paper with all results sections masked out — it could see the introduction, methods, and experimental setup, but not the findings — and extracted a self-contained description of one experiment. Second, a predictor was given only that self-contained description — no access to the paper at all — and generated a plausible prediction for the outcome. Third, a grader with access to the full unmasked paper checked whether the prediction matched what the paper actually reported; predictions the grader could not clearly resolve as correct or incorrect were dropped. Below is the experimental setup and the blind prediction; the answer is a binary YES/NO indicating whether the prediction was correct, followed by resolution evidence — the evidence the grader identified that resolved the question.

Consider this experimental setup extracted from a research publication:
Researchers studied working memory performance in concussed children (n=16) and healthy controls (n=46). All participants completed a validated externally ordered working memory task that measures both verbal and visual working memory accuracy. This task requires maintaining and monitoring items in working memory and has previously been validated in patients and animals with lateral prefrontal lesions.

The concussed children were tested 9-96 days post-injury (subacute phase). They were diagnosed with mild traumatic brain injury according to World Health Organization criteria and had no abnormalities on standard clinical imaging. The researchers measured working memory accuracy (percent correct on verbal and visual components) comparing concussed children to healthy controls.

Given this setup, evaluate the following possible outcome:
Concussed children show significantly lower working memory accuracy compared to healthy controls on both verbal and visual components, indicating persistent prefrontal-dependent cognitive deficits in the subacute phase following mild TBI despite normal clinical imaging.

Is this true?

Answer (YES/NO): YES